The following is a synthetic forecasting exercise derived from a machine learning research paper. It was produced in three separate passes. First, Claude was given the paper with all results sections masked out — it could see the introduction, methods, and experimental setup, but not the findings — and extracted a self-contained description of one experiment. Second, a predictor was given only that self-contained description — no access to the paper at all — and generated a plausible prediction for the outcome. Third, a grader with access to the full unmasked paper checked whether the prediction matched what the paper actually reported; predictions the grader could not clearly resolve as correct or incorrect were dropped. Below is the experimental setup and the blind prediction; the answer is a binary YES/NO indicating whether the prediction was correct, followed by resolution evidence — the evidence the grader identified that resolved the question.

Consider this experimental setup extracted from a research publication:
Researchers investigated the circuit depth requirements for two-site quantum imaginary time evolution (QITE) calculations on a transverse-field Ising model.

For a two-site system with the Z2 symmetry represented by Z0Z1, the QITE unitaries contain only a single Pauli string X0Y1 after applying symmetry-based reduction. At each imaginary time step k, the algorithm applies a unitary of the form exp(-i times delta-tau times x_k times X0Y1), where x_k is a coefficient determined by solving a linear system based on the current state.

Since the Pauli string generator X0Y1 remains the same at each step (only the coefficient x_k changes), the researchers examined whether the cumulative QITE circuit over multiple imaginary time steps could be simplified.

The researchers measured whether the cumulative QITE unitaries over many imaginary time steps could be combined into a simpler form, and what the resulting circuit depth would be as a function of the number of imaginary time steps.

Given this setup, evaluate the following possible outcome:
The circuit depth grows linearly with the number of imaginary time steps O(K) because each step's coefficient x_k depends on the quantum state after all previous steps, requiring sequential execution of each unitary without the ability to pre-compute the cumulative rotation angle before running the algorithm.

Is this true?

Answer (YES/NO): NO